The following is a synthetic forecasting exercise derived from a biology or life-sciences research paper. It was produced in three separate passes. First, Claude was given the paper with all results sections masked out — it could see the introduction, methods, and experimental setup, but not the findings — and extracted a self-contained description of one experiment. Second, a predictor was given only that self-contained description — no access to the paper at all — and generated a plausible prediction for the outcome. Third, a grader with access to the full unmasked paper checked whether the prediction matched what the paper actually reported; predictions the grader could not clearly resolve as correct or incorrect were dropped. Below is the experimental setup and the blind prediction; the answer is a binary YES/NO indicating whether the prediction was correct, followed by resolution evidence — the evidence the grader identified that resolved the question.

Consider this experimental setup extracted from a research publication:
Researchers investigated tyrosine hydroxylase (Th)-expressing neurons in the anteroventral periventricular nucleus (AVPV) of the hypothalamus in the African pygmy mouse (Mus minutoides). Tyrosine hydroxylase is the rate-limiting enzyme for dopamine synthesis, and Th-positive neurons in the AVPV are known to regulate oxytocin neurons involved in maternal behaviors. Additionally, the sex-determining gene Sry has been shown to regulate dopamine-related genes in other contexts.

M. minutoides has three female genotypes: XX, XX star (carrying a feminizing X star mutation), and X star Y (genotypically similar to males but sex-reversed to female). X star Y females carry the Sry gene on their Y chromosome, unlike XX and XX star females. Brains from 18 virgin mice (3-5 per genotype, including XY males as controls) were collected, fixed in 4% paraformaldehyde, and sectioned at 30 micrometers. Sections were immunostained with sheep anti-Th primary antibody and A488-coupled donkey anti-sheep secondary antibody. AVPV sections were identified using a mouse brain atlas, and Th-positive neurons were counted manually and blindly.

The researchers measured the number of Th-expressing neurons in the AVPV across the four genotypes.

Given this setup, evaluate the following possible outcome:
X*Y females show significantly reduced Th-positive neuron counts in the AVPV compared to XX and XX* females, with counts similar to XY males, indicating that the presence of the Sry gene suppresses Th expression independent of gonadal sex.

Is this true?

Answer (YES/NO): NO